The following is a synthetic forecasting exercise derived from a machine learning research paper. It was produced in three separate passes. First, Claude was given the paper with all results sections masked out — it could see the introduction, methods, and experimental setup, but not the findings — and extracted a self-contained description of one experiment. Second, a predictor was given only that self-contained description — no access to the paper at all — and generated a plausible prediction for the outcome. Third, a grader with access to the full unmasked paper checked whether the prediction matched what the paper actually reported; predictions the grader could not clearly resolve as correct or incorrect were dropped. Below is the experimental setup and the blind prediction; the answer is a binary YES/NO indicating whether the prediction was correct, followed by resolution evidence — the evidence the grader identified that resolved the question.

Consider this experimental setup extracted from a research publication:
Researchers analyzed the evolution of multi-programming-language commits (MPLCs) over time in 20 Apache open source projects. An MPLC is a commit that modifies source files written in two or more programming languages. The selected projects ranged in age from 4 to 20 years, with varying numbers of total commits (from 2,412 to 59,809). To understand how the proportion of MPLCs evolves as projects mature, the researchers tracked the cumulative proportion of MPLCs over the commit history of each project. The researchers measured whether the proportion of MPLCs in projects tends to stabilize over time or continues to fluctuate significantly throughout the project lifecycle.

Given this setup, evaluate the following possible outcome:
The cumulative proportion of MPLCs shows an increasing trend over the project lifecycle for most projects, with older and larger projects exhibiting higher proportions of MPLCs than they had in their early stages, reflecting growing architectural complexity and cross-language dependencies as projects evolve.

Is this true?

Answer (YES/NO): NO